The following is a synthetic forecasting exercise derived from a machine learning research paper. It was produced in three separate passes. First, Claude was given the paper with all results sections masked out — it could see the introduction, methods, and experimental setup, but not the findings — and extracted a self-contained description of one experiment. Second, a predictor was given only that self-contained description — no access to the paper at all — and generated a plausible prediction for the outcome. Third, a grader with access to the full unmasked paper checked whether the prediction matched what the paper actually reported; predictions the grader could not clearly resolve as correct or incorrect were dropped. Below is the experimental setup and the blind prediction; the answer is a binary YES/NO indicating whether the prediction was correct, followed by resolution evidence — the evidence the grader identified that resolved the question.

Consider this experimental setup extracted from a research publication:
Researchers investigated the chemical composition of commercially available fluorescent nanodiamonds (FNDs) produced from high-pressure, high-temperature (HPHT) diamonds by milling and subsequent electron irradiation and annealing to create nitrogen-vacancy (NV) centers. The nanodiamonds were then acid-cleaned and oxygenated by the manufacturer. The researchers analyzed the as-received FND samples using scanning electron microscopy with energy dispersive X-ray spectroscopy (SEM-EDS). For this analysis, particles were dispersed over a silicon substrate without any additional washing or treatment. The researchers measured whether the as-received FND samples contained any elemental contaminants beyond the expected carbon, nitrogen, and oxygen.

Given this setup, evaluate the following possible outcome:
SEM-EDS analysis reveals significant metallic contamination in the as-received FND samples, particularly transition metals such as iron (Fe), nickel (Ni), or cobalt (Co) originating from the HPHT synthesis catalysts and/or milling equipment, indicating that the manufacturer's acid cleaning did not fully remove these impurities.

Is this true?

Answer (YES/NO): NO